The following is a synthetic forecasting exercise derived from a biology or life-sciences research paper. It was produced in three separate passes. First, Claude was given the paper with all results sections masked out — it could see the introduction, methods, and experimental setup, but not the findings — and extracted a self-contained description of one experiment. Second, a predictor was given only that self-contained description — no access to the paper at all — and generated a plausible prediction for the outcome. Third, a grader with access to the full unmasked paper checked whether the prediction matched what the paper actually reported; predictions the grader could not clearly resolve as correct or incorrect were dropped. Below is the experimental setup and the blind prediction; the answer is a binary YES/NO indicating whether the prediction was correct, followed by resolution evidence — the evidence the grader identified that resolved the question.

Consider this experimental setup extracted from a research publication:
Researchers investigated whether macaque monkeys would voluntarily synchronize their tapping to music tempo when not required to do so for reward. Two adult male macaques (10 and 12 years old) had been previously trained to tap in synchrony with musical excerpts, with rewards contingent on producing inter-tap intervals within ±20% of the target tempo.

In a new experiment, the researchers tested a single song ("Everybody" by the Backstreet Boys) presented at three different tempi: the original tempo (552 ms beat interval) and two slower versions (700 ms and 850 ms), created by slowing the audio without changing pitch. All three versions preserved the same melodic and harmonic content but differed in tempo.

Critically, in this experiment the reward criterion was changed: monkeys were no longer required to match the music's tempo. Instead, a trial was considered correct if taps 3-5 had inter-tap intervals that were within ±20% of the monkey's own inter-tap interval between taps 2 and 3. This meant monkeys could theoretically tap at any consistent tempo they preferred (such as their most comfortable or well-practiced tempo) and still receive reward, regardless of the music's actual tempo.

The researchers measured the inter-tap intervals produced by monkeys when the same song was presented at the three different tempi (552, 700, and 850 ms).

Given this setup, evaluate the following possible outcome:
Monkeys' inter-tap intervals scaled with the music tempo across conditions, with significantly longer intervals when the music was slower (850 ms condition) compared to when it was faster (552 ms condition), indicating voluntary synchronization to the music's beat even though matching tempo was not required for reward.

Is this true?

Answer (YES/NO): YES